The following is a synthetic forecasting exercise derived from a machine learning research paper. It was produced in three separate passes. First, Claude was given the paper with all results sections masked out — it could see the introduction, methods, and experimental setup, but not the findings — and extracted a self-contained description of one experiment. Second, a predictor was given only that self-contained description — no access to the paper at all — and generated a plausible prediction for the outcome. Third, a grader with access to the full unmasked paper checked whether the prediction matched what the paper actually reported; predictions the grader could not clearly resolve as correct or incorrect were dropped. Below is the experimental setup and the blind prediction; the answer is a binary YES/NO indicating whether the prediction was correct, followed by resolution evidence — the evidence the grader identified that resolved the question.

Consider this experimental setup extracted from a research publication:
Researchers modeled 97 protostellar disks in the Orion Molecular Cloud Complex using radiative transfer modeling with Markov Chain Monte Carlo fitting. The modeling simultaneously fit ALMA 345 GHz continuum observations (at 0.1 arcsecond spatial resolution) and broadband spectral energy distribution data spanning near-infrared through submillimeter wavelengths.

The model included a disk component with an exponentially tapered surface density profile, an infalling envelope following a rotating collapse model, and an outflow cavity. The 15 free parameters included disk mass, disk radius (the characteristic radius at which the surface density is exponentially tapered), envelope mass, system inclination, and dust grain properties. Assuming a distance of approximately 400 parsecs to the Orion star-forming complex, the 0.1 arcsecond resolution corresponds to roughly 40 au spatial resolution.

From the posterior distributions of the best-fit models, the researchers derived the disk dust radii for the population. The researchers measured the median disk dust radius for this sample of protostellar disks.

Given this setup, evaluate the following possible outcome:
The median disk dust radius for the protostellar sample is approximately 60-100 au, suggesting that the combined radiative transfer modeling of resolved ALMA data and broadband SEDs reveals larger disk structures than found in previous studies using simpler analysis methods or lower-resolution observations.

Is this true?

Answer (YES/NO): NO